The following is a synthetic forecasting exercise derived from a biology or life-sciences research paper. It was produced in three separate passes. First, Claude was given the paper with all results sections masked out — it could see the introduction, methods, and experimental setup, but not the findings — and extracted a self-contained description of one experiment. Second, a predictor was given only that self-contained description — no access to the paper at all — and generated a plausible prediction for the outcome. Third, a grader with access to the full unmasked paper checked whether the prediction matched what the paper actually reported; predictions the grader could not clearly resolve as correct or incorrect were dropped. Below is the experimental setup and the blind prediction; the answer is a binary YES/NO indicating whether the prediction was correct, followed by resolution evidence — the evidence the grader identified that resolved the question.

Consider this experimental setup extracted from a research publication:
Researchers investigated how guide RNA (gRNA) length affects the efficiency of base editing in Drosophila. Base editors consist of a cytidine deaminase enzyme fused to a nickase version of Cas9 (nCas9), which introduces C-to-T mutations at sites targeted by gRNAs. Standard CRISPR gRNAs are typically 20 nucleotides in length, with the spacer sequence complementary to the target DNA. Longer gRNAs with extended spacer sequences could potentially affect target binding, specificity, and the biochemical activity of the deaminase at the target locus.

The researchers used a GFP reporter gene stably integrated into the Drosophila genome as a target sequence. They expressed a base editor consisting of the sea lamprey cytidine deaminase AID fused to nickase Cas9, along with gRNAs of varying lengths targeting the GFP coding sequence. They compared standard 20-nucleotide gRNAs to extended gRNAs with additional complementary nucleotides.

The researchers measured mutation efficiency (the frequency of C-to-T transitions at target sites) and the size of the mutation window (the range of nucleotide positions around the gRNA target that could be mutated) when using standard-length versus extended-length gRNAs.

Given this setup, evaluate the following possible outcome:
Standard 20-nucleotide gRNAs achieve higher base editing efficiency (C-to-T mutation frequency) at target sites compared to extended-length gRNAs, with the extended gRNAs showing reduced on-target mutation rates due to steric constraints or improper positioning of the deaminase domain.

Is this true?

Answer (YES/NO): NO